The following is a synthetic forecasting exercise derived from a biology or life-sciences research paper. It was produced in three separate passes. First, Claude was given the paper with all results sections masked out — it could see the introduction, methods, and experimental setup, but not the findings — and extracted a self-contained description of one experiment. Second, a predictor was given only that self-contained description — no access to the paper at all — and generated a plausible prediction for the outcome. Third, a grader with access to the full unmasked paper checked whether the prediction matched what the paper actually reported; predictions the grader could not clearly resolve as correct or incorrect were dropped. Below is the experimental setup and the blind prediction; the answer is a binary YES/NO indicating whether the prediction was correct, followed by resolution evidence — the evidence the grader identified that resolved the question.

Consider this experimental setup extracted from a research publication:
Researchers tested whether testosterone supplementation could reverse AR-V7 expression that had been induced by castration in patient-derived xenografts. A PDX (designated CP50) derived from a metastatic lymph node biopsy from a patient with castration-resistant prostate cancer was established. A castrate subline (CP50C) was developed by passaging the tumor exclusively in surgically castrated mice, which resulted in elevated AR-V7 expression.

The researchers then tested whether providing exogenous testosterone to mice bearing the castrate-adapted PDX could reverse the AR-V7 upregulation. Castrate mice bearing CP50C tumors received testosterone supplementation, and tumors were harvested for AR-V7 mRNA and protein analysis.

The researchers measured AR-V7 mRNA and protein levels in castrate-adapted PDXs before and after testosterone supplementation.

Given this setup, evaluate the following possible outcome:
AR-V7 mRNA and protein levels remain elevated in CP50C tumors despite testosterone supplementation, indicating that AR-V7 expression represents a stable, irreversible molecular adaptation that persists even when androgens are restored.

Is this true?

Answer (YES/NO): NO